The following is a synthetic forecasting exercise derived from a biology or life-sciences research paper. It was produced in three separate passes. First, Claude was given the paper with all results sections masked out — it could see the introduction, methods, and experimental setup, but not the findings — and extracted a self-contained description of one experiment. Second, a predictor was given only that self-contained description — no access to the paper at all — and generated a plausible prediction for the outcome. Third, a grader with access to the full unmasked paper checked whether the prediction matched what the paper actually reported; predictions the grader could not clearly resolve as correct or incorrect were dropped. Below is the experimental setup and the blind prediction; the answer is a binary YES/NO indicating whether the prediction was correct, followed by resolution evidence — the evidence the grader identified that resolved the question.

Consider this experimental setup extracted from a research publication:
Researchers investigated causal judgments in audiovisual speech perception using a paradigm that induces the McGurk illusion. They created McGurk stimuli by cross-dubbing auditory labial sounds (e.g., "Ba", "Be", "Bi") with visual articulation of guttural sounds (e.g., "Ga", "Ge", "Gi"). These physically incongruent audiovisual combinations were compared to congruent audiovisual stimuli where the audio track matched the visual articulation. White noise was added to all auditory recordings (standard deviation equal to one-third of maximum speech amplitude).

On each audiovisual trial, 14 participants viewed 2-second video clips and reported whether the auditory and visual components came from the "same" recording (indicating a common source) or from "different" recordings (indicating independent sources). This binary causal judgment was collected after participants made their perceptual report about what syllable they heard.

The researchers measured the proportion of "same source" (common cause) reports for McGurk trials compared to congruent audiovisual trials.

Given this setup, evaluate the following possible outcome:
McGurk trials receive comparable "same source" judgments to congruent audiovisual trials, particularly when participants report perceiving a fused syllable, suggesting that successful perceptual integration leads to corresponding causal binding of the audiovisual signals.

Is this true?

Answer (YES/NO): YES